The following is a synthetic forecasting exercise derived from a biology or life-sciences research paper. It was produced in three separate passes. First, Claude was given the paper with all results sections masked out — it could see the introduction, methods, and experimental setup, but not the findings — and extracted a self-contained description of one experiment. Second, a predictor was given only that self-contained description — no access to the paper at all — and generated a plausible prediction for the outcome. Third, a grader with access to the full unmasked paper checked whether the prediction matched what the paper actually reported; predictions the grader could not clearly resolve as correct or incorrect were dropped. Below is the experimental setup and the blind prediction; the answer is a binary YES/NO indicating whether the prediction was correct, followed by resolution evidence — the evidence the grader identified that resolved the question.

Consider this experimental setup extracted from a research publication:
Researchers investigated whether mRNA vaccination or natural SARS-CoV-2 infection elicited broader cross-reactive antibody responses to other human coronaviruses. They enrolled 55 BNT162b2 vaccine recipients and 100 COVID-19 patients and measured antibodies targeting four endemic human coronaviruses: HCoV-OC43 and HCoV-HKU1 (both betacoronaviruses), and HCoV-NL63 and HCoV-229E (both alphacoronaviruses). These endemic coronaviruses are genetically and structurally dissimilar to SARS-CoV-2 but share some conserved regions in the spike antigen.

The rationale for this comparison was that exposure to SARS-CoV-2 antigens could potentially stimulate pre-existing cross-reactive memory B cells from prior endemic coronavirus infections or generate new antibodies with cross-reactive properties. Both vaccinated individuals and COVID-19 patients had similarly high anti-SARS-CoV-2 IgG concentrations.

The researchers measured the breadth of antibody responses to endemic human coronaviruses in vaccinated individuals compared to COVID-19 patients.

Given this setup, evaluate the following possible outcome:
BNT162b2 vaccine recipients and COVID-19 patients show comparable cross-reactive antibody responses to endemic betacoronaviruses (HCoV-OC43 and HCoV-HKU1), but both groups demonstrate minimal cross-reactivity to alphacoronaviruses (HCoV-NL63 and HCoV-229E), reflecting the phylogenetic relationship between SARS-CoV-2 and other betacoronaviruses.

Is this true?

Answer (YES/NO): NO